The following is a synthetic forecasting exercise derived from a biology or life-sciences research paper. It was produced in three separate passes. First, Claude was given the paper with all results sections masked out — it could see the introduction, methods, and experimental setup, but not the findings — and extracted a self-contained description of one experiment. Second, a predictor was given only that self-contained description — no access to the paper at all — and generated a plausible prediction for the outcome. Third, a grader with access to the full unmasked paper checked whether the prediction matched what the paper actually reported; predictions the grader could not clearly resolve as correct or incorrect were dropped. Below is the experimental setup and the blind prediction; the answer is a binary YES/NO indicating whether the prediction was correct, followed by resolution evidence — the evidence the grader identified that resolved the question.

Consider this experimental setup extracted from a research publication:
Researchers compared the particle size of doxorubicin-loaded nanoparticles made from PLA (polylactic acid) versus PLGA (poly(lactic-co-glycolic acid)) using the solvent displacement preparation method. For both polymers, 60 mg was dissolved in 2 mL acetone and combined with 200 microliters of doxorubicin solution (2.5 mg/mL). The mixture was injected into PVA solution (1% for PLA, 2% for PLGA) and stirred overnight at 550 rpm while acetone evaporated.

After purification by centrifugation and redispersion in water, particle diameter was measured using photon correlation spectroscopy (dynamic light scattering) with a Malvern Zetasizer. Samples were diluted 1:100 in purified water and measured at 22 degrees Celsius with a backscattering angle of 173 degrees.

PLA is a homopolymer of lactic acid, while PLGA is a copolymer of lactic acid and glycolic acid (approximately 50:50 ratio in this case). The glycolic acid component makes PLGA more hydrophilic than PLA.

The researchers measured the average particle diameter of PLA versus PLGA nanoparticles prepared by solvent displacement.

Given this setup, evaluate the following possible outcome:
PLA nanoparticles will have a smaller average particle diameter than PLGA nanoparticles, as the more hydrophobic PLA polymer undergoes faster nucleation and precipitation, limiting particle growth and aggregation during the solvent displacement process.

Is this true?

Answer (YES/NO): NO